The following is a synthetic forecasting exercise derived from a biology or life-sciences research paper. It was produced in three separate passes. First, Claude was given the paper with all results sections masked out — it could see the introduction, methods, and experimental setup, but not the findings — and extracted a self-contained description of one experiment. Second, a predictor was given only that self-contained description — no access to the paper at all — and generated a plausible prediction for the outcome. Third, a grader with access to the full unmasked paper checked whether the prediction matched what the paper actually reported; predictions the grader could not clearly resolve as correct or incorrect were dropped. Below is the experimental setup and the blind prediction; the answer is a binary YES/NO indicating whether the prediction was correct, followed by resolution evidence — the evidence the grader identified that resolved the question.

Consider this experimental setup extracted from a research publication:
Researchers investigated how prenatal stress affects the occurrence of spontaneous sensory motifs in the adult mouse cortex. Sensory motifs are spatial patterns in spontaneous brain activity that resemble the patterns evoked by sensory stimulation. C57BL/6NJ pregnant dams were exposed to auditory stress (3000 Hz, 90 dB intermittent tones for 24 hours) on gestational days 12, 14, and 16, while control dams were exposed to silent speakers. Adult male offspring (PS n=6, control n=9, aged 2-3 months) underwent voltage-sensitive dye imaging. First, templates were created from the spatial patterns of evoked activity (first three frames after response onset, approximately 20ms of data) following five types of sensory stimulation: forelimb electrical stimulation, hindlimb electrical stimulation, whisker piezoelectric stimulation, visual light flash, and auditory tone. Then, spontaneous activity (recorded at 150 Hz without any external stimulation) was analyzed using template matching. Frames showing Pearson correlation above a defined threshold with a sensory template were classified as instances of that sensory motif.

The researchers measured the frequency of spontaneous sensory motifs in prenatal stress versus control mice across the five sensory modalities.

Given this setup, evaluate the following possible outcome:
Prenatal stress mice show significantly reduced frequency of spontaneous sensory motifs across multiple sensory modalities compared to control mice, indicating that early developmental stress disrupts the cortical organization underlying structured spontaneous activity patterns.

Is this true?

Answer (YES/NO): NO